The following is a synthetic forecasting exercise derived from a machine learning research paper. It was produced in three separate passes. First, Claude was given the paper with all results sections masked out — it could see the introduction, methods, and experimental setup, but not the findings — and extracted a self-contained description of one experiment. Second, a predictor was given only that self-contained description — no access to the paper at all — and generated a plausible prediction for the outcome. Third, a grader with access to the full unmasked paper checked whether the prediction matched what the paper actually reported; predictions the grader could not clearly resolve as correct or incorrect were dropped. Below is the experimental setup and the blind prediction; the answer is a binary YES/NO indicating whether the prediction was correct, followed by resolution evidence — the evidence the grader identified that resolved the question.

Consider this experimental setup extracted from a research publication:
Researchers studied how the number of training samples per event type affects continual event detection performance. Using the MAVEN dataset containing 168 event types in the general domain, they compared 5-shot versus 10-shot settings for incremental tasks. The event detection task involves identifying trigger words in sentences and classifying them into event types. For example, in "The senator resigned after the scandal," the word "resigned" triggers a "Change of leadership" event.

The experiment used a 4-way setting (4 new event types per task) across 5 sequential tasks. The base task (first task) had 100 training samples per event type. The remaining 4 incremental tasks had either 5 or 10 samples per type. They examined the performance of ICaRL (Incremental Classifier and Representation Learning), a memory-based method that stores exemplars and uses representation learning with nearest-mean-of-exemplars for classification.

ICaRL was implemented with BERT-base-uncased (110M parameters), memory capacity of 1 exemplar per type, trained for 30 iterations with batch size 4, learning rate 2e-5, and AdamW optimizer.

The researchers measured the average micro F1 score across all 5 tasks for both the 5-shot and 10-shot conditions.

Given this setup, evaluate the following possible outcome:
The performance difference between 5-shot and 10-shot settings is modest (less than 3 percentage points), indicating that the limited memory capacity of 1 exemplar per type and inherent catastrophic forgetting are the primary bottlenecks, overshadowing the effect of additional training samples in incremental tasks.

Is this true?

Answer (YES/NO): NO